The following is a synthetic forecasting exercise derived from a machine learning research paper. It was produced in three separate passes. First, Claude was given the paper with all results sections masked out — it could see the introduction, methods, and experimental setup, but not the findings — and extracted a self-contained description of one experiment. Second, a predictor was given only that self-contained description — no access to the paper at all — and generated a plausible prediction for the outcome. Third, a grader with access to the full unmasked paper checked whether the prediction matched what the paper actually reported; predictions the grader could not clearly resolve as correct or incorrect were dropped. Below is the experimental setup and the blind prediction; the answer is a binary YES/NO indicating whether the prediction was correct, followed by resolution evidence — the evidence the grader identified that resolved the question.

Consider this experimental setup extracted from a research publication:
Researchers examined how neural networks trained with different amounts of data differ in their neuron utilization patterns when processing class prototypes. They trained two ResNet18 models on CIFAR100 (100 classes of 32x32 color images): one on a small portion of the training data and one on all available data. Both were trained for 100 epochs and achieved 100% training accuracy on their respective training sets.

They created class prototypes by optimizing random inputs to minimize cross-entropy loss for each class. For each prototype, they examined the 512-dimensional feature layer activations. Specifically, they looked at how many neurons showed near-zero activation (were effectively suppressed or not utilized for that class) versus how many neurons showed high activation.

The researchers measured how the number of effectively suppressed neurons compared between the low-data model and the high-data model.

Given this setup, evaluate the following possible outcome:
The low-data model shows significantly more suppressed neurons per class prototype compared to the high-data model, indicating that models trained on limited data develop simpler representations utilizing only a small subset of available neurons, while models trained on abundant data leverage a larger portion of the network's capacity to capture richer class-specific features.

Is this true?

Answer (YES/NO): NO